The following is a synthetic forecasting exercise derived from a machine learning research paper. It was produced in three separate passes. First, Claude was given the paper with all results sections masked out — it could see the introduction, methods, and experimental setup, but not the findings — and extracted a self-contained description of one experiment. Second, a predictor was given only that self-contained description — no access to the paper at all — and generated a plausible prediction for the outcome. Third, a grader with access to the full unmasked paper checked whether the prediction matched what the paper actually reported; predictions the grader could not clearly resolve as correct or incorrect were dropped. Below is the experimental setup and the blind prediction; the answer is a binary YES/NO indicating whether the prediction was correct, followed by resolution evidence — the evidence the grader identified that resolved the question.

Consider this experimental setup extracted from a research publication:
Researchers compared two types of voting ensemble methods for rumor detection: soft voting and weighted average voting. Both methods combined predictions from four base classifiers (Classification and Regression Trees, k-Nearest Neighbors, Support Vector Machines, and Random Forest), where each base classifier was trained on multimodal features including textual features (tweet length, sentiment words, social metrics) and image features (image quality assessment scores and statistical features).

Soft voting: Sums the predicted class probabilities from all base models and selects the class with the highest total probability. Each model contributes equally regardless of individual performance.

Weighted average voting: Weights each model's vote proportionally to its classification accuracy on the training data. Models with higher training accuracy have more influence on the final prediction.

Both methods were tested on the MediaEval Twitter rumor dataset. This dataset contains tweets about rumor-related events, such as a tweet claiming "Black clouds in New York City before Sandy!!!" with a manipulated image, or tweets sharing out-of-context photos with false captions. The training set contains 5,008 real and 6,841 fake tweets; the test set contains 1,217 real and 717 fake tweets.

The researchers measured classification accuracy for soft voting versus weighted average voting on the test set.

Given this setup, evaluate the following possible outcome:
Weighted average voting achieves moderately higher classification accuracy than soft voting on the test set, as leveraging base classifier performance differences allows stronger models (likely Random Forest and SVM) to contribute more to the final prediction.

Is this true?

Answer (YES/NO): NO